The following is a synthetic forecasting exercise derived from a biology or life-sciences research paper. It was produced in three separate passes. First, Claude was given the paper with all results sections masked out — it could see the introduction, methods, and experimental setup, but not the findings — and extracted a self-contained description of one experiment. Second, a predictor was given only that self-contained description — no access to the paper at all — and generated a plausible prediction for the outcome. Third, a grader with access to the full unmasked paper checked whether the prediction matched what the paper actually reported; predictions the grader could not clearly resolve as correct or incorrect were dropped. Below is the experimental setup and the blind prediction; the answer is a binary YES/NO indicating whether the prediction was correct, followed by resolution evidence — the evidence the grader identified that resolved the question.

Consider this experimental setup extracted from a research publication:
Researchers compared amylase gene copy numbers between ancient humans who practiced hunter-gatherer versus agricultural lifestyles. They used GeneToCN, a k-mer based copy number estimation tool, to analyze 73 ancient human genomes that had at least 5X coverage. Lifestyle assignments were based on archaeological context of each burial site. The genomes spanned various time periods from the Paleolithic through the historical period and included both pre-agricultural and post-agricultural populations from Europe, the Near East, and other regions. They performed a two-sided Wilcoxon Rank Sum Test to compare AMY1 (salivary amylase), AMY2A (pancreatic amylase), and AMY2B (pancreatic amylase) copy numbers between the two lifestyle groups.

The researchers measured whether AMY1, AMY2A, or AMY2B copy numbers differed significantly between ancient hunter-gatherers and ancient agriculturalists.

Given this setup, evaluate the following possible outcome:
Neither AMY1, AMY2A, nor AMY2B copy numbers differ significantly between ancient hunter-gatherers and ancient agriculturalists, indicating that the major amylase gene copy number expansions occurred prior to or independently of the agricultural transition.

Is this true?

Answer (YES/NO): NO